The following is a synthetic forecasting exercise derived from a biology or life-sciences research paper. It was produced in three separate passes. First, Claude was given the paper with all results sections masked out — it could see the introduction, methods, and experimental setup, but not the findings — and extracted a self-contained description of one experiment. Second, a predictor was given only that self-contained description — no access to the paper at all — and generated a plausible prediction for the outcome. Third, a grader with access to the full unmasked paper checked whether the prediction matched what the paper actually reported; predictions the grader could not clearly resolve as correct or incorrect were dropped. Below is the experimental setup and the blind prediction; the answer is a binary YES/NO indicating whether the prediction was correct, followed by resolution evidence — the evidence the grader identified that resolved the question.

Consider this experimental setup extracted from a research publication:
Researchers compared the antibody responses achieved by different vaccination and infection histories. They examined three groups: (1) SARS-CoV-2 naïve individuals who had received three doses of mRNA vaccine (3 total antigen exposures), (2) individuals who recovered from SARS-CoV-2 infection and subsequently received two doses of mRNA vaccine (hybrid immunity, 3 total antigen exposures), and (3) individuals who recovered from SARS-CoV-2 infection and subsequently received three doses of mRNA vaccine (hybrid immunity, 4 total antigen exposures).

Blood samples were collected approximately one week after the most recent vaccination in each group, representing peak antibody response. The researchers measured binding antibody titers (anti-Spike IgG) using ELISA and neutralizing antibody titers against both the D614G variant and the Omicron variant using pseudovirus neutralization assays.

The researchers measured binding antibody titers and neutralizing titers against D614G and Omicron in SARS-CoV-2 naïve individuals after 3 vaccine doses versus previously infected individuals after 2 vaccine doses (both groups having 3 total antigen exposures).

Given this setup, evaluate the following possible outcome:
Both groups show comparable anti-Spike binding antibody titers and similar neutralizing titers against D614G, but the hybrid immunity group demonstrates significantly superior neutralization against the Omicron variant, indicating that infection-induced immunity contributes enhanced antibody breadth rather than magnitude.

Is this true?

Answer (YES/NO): NO